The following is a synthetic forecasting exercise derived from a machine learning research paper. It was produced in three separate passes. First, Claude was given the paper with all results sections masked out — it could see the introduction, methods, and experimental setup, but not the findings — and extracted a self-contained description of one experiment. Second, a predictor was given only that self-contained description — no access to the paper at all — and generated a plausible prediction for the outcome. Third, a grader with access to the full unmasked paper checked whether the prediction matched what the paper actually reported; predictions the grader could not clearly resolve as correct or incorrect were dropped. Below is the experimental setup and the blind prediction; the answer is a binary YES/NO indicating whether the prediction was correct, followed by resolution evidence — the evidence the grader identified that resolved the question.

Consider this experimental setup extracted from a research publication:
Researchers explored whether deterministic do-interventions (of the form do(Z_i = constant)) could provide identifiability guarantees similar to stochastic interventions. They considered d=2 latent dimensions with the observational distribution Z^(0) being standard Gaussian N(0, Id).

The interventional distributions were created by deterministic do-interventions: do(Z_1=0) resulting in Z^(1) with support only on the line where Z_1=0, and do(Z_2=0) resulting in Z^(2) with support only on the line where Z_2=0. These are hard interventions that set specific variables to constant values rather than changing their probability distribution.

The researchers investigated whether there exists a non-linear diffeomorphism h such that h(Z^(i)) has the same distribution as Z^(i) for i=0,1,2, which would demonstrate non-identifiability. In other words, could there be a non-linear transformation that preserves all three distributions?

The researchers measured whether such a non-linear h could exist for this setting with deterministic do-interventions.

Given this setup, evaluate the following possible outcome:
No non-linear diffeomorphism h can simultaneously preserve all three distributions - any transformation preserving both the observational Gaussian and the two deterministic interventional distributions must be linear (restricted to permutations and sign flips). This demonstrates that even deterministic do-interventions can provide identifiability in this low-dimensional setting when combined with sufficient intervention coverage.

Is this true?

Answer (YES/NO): NO